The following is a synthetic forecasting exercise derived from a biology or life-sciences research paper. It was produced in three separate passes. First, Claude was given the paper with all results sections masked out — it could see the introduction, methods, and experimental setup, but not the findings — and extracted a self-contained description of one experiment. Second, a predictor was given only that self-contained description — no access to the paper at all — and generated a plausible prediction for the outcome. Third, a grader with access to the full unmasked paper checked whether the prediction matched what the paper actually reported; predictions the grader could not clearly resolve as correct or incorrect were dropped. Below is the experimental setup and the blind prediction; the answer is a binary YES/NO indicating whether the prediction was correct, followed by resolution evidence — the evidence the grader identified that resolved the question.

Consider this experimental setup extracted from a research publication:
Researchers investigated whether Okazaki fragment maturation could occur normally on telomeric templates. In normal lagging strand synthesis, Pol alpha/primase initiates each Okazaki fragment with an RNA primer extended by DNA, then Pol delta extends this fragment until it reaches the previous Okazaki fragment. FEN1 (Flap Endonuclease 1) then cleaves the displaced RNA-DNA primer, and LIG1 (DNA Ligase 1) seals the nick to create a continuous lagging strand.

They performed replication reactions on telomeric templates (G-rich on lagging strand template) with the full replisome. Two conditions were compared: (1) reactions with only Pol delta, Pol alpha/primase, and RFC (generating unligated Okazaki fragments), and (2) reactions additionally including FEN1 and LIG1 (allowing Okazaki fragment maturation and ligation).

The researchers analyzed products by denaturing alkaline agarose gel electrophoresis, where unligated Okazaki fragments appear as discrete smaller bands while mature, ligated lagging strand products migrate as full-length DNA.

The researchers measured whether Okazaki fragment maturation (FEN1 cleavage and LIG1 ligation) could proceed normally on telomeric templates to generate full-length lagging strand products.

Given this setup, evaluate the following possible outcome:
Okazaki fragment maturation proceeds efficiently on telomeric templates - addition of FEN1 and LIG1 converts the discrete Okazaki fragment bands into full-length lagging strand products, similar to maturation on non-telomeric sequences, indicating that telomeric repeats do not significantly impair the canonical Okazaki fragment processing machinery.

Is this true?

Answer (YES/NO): NO